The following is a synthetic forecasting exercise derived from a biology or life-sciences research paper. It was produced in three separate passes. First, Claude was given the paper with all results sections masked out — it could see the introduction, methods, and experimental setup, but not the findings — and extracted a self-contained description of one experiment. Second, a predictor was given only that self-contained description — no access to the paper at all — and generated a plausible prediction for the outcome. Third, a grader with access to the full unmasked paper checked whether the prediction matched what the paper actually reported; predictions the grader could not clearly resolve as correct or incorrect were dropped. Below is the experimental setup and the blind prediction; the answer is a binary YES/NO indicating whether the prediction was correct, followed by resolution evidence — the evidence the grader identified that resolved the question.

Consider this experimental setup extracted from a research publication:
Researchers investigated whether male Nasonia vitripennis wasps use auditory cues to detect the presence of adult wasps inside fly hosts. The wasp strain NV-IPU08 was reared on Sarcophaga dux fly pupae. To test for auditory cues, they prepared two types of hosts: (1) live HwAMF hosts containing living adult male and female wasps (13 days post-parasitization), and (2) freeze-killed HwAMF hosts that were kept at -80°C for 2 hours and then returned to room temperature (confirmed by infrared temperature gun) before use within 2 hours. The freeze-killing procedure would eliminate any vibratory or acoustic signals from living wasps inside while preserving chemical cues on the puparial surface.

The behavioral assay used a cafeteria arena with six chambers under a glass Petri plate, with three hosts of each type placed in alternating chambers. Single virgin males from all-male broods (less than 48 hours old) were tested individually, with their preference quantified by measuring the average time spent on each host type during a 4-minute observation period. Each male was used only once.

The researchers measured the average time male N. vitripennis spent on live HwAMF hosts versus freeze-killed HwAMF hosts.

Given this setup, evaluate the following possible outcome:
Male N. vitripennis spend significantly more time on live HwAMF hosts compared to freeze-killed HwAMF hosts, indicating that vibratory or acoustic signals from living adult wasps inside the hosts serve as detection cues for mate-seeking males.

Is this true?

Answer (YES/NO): NO